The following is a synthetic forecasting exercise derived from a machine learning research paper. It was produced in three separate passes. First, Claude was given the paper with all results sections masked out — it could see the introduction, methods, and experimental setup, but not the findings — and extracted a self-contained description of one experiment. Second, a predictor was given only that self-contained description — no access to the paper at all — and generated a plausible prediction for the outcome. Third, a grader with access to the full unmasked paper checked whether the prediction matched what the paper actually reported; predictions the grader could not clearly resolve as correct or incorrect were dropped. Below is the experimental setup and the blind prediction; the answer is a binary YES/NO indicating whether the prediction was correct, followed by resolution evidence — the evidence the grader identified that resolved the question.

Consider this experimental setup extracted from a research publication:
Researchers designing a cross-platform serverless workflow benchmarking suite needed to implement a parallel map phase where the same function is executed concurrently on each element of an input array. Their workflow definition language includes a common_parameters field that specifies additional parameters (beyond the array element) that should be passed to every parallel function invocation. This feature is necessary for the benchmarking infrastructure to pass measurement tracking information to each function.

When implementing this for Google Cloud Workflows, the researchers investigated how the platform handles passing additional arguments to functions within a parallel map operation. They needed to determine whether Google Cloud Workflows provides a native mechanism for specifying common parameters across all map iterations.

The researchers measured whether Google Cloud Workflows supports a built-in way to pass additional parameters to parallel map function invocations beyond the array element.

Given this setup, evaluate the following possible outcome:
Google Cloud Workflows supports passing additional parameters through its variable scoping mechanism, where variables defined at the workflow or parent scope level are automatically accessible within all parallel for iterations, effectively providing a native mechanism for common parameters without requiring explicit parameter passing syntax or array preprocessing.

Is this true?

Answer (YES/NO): NO